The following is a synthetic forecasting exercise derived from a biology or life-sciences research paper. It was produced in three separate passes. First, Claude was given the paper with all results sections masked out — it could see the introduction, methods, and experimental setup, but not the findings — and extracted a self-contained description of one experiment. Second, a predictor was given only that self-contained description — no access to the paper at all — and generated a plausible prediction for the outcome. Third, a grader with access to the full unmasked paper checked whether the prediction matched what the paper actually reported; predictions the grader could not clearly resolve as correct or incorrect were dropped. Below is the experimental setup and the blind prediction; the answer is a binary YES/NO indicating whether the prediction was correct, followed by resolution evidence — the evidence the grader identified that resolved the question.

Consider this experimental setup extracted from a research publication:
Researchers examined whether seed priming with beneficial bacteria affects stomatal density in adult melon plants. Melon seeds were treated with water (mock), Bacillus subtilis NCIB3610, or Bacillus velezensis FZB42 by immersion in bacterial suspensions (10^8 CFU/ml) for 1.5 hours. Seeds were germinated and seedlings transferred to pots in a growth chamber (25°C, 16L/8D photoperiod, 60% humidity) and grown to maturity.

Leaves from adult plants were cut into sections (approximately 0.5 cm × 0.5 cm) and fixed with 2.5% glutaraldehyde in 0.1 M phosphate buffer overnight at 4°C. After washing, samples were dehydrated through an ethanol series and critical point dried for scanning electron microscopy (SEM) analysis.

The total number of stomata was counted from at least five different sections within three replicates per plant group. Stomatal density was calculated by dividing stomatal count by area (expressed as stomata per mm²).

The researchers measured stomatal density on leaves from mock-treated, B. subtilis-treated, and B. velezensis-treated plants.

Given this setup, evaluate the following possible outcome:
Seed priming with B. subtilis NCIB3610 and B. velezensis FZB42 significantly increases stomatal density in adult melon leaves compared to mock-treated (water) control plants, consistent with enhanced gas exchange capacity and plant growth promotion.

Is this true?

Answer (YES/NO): NO